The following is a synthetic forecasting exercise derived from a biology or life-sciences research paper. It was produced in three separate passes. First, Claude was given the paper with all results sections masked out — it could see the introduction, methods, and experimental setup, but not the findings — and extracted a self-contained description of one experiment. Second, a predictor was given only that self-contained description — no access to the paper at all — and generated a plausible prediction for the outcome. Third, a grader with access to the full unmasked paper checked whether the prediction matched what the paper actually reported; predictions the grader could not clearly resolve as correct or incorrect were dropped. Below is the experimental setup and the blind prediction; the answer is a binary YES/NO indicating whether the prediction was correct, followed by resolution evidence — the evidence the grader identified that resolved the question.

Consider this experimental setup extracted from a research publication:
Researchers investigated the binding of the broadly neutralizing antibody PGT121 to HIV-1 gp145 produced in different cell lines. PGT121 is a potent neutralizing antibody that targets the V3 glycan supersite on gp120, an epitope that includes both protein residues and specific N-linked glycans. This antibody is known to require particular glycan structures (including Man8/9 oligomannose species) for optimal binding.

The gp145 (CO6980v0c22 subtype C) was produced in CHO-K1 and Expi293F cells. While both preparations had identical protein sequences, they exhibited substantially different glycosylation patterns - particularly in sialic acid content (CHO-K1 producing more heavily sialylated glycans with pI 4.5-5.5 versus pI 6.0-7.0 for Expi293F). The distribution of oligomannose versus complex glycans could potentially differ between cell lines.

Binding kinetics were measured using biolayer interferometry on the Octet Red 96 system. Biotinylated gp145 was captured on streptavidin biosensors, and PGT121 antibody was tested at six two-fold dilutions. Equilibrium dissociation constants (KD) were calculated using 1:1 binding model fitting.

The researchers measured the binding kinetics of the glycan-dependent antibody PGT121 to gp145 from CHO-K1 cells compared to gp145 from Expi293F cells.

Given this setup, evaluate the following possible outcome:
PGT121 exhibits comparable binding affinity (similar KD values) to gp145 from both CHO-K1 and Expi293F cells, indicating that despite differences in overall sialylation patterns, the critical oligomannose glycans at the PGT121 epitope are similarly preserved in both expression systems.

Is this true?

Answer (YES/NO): YES